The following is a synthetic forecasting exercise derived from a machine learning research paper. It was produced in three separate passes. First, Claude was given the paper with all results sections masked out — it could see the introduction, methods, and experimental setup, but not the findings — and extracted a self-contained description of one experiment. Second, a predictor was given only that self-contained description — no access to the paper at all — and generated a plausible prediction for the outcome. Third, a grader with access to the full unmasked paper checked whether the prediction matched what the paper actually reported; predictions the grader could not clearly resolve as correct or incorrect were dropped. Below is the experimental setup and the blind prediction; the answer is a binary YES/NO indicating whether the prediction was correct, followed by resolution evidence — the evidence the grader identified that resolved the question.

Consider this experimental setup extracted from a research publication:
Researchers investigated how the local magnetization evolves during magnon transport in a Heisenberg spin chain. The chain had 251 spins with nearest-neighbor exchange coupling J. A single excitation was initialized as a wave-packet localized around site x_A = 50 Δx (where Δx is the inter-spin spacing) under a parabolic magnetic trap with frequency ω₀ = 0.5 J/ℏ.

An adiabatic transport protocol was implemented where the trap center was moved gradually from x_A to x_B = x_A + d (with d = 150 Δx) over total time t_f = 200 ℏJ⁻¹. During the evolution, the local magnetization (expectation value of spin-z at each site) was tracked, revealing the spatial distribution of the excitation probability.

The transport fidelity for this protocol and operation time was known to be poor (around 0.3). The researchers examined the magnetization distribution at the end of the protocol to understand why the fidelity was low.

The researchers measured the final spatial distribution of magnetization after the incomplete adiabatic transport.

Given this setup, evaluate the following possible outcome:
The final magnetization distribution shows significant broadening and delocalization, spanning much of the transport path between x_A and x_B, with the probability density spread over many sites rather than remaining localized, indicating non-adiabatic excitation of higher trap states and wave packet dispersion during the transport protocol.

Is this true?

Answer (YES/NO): NO